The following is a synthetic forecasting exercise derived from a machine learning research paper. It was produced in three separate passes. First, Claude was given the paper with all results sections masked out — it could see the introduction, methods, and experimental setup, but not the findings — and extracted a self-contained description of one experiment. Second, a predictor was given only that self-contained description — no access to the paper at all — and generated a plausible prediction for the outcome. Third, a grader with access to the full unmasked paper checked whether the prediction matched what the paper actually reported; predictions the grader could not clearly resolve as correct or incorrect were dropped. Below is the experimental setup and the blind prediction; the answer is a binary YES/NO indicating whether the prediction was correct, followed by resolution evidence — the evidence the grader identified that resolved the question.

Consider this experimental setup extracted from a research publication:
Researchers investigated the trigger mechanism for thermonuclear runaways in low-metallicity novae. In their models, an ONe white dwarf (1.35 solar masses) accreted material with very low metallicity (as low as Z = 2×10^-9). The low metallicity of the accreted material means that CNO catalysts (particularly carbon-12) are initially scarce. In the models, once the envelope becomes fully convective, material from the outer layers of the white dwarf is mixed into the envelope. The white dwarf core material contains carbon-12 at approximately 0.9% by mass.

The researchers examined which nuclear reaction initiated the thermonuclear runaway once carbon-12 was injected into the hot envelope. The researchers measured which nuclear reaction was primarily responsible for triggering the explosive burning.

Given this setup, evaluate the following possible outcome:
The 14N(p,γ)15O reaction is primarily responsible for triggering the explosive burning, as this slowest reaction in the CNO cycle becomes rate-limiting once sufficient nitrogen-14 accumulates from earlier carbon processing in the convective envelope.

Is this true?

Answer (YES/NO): NO